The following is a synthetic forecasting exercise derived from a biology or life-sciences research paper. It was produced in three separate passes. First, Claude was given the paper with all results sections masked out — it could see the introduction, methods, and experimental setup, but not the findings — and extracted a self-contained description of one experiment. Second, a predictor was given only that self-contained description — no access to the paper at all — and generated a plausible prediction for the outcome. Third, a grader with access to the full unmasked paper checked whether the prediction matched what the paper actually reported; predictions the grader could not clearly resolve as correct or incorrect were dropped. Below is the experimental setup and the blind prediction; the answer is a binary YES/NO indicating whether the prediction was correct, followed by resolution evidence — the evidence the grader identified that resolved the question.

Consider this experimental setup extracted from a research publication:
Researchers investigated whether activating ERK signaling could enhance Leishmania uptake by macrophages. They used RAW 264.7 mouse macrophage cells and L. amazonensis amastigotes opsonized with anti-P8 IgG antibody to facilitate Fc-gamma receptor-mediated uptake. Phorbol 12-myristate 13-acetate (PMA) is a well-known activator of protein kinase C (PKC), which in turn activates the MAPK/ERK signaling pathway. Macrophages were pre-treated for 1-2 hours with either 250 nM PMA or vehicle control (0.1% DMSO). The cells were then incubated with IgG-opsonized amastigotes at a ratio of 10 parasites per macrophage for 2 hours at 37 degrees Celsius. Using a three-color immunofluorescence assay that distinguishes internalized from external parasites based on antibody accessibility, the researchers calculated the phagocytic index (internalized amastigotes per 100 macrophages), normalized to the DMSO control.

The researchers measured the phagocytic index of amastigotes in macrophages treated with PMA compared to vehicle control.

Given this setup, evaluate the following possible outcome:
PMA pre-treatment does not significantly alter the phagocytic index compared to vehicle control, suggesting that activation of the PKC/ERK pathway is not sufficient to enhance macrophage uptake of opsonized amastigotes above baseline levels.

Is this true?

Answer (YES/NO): NO